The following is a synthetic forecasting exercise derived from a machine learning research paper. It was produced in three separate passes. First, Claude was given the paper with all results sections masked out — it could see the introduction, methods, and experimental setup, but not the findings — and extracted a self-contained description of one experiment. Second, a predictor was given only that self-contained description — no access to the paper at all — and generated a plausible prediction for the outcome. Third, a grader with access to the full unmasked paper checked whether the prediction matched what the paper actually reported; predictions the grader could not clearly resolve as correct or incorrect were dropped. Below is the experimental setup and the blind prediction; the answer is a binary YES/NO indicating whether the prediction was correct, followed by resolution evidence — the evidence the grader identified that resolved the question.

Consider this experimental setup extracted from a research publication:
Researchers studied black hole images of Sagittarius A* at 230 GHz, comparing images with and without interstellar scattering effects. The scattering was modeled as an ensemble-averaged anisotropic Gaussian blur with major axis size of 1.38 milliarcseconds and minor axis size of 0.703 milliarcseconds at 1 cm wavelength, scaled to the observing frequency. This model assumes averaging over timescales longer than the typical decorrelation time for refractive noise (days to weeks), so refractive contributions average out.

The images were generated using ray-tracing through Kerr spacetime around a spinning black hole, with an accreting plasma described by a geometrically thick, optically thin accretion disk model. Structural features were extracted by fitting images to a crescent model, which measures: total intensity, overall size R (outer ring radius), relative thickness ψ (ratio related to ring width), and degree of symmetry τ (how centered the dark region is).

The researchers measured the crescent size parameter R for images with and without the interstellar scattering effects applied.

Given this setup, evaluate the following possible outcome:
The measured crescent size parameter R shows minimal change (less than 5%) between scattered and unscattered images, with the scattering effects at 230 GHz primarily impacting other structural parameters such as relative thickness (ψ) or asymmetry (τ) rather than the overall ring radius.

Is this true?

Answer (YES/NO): NO